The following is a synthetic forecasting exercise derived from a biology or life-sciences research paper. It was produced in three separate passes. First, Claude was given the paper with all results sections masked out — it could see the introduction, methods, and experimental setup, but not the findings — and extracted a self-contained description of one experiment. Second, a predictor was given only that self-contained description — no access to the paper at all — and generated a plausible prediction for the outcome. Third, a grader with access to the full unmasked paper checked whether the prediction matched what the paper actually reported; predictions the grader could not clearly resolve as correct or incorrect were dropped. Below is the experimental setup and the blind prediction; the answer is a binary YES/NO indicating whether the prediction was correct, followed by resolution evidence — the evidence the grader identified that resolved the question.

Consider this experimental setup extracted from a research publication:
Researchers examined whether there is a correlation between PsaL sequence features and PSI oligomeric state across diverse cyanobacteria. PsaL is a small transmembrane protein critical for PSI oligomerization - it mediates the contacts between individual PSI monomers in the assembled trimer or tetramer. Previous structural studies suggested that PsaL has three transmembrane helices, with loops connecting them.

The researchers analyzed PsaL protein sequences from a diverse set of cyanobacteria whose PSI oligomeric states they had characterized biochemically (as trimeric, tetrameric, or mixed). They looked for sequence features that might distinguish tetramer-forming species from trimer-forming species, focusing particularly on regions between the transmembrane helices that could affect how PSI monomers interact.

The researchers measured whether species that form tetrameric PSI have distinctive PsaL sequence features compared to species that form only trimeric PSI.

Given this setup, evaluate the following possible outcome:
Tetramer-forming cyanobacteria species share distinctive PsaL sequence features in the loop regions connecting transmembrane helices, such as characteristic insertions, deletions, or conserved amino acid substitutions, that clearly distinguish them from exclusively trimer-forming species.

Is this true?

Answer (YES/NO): YES